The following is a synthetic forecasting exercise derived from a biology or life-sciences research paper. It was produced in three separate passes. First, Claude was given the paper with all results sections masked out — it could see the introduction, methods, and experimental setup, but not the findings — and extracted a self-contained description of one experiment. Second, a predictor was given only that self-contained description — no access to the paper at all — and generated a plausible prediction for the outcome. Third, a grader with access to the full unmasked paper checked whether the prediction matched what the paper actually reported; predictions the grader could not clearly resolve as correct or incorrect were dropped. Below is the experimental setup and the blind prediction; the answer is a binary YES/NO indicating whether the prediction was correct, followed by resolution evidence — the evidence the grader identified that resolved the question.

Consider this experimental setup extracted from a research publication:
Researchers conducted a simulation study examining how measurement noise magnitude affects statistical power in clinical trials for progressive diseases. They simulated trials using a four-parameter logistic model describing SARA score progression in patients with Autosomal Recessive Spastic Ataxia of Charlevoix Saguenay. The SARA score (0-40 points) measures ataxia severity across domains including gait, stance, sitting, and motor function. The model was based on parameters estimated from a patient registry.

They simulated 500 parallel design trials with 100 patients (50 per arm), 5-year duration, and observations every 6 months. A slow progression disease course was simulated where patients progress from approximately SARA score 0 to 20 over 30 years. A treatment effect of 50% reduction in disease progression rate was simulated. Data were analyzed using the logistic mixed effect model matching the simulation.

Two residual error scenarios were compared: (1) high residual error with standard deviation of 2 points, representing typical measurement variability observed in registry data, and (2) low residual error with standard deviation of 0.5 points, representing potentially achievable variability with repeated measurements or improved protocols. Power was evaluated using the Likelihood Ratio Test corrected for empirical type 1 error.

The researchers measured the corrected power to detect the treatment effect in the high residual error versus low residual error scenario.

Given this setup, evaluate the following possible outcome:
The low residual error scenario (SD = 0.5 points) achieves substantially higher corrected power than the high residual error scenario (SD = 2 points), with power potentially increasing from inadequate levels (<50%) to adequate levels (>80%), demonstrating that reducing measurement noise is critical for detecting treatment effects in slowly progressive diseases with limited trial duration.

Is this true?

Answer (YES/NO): NO